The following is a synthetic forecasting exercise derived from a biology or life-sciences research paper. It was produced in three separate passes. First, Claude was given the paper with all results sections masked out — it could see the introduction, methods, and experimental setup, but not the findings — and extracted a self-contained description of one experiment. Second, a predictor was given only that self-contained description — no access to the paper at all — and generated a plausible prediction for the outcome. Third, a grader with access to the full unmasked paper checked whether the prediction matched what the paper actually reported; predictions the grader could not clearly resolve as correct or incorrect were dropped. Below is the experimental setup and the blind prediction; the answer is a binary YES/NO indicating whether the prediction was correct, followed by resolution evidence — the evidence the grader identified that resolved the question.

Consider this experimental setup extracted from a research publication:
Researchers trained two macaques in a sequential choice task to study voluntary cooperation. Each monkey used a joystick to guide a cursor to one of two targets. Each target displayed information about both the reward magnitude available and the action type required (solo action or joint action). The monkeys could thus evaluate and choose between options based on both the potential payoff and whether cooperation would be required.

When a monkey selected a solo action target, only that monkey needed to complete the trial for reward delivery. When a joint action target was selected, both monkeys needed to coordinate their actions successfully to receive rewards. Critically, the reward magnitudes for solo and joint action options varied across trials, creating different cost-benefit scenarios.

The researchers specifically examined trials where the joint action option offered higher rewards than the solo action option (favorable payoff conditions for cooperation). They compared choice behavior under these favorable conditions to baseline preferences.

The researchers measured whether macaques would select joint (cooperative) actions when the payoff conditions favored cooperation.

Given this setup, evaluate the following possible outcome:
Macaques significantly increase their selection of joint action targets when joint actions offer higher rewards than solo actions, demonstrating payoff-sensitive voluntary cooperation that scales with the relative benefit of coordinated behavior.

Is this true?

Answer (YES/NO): YES